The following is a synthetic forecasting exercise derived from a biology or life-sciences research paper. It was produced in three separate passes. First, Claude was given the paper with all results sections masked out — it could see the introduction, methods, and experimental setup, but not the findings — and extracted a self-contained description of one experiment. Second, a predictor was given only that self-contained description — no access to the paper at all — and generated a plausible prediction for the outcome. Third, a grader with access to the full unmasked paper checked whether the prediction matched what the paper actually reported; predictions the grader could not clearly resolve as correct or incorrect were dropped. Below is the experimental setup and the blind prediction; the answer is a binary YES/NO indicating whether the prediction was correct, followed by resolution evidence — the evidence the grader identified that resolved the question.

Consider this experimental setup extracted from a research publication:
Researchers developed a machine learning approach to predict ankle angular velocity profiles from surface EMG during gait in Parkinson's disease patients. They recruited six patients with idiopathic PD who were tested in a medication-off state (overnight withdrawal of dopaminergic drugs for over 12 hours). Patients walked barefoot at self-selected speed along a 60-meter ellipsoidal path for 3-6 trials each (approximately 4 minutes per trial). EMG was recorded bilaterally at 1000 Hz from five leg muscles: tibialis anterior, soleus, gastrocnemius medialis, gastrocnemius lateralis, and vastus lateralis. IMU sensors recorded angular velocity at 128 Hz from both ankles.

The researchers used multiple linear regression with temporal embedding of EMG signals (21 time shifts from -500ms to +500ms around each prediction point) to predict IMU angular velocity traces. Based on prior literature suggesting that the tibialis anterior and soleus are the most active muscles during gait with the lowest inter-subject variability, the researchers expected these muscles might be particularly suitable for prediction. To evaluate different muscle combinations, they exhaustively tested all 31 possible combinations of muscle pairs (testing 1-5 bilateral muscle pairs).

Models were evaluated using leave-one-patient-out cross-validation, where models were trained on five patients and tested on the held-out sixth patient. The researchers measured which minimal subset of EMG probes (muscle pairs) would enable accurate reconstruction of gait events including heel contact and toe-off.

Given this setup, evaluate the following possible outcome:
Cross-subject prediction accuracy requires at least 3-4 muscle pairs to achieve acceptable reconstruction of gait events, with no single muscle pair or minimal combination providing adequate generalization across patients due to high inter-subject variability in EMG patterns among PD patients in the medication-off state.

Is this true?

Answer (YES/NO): NO